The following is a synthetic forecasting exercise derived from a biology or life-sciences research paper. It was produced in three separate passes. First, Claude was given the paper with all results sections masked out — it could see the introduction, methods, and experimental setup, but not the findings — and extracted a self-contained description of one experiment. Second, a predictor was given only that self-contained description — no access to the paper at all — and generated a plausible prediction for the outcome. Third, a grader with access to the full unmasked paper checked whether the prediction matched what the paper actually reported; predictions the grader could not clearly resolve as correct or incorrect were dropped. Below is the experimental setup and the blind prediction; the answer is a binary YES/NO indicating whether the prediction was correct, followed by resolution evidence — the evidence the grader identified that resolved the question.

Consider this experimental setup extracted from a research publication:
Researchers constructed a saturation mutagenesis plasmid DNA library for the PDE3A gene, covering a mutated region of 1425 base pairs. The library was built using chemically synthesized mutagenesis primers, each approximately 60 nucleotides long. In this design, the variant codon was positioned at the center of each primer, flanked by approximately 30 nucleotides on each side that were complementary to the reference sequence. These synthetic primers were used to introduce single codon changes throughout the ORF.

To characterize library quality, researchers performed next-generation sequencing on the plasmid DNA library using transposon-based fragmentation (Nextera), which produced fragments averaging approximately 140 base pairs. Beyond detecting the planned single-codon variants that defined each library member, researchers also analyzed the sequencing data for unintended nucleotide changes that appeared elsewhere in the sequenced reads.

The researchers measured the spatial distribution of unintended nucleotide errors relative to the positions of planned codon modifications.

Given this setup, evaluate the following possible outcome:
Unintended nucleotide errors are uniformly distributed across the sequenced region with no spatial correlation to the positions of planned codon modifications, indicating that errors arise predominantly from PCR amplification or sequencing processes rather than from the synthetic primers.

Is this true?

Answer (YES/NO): NO